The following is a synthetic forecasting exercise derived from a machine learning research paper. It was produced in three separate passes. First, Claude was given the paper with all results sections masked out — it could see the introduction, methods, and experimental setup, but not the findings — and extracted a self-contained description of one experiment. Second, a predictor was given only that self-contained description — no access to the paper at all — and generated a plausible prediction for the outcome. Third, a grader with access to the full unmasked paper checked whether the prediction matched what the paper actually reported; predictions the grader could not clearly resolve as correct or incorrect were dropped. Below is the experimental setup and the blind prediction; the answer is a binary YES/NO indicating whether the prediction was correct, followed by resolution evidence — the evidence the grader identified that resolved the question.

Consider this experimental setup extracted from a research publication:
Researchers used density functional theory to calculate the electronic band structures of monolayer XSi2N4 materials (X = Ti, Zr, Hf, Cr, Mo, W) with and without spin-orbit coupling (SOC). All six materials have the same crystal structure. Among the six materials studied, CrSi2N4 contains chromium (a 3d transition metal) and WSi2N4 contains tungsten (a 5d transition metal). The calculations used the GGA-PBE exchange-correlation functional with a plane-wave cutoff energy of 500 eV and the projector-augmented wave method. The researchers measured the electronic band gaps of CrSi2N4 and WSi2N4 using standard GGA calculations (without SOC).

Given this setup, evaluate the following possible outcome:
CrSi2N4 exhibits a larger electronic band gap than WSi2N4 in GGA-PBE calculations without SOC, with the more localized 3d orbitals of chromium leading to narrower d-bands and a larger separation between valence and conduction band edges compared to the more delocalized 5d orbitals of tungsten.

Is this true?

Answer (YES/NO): NO